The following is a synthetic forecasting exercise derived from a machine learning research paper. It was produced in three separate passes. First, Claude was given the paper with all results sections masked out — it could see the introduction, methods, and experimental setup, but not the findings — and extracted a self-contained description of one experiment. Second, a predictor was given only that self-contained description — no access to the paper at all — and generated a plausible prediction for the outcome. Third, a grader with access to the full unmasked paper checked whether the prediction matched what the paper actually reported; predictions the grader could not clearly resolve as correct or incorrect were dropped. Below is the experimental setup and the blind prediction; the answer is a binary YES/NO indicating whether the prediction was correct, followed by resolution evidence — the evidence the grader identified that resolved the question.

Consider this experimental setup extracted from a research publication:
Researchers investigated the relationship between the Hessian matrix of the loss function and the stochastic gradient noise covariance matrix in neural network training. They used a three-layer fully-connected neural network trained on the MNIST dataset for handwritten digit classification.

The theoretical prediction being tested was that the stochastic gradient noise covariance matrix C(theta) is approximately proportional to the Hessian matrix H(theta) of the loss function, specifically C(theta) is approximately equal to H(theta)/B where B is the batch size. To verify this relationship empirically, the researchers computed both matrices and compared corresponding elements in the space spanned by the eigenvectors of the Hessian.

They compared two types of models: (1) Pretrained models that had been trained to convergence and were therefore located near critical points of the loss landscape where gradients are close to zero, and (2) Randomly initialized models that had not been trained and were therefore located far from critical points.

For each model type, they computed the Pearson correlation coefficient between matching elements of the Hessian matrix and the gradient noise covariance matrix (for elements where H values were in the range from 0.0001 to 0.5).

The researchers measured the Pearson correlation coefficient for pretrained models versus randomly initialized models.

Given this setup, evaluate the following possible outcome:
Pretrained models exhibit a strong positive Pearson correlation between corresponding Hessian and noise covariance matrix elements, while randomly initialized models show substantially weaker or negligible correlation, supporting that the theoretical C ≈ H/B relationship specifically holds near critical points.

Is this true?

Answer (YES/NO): NO